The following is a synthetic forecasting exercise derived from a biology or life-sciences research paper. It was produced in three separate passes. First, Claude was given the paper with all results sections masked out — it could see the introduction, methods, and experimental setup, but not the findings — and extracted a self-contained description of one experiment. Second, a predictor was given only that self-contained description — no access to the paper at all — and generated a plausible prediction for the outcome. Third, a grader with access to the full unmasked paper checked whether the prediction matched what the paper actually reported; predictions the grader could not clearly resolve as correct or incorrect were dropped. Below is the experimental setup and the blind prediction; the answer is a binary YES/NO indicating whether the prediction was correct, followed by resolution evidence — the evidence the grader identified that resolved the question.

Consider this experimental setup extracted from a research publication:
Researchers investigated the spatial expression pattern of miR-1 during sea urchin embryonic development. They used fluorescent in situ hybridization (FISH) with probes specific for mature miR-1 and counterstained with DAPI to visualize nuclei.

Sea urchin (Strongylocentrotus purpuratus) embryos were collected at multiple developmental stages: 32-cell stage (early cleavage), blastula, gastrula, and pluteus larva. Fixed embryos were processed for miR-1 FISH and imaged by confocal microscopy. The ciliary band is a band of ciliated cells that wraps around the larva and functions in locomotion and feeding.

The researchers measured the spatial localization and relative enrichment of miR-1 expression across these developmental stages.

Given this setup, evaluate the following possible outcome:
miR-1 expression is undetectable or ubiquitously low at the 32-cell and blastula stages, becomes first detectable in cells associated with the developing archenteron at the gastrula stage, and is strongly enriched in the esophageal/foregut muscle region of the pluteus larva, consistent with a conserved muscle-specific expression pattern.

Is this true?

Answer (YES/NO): NO